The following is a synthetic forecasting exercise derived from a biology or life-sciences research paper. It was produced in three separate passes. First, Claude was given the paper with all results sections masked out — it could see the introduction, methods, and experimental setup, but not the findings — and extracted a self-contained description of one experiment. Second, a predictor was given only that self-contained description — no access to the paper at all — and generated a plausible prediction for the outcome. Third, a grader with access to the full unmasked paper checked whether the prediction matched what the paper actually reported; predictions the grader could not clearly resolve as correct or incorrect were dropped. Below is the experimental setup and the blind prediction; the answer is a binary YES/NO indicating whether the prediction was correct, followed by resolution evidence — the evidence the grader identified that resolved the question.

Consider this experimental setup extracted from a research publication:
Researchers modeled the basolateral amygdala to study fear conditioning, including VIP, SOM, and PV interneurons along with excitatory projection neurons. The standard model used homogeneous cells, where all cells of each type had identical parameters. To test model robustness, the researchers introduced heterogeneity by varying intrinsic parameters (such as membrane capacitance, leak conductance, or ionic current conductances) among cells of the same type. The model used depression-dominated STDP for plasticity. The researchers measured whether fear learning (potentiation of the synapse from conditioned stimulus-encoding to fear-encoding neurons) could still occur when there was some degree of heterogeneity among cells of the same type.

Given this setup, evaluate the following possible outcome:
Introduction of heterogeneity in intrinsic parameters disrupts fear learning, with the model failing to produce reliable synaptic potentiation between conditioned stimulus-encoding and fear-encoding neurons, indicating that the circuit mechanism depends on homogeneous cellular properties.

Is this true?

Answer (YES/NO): NO